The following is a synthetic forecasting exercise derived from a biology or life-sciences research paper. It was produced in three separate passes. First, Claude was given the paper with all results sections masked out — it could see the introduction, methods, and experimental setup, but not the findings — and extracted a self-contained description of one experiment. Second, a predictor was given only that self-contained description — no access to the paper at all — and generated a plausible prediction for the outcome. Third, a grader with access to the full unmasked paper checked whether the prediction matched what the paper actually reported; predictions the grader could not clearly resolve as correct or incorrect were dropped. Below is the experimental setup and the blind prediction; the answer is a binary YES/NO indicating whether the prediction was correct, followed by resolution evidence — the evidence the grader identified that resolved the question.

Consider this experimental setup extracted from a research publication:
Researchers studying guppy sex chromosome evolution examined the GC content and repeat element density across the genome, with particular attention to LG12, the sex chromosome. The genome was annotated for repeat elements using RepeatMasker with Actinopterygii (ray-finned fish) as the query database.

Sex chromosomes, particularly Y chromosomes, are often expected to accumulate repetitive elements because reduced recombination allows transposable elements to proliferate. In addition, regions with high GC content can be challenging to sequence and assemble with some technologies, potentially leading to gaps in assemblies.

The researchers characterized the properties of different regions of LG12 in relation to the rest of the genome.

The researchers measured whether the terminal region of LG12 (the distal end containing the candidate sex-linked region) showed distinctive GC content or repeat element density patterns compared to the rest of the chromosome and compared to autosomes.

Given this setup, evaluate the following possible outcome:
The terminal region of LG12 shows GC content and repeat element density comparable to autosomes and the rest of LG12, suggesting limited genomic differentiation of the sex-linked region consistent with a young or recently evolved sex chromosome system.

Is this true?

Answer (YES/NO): NO